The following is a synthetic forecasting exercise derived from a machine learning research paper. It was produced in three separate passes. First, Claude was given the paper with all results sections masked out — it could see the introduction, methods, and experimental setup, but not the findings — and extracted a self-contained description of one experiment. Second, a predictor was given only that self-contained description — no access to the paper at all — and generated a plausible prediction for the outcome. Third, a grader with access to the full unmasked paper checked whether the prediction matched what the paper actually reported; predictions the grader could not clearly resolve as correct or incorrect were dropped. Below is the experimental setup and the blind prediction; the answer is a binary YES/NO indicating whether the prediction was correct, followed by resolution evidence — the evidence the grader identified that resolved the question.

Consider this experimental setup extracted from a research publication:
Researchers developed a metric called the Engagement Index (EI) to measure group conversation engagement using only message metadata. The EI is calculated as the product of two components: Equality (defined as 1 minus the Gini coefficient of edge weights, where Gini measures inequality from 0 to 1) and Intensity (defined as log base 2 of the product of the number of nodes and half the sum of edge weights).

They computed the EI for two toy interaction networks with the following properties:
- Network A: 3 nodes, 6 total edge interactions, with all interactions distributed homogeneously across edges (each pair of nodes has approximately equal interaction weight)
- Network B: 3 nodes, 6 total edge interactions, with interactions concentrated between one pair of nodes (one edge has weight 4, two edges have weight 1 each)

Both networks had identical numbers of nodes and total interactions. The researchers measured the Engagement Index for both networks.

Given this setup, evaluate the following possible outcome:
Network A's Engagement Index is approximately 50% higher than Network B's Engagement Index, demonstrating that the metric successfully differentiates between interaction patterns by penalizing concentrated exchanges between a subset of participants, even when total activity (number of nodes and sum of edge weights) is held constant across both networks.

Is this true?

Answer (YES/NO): NO